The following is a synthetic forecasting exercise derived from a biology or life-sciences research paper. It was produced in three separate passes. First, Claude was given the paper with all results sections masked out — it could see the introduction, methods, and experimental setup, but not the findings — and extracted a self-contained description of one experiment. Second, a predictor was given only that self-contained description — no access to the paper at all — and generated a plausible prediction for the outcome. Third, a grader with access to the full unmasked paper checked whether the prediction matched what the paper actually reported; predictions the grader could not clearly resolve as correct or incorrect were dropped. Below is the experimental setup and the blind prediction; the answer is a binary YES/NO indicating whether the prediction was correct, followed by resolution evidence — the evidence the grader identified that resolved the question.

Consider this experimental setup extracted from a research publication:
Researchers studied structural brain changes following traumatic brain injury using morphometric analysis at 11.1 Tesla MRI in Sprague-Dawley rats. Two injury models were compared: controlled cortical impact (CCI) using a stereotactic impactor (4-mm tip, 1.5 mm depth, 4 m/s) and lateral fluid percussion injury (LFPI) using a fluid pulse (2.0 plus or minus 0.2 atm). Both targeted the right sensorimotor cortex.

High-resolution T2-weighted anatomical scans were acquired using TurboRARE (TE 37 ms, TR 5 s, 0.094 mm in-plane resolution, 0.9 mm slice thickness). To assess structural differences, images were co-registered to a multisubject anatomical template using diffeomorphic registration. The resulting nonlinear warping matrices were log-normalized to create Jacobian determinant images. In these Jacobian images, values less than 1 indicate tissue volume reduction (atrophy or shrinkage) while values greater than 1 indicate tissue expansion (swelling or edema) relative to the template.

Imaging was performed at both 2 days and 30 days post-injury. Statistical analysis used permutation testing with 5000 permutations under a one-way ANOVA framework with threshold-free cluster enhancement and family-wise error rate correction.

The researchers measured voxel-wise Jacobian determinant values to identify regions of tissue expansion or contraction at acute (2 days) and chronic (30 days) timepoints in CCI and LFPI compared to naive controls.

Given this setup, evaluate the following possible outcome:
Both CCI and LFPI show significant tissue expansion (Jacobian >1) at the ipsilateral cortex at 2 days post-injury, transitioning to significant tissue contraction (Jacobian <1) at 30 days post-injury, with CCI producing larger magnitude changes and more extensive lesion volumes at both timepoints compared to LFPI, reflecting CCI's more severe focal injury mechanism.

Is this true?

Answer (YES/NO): NO